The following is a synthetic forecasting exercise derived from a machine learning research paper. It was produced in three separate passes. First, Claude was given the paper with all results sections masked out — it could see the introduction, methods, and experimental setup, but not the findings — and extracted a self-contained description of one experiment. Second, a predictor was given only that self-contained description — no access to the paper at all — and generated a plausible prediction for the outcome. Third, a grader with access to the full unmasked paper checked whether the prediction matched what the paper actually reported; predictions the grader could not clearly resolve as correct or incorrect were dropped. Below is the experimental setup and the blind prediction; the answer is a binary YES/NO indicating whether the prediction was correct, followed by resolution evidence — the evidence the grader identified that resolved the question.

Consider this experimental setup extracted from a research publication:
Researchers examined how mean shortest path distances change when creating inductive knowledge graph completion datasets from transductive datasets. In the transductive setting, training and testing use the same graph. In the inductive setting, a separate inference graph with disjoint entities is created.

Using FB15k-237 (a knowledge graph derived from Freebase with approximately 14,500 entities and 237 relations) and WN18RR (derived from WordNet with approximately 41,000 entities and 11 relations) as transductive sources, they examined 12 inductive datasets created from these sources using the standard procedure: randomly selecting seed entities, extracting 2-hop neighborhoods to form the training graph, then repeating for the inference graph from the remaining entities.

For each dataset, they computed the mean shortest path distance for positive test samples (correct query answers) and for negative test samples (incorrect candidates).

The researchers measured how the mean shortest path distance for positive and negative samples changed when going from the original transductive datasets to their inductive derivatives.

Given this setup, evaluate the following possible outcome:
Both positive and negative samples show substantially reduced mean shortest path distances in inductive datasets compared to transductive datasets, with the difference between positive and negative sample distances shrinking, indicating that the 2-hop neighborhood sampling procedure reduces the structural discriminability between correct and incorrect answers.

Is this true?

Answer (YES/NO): NO